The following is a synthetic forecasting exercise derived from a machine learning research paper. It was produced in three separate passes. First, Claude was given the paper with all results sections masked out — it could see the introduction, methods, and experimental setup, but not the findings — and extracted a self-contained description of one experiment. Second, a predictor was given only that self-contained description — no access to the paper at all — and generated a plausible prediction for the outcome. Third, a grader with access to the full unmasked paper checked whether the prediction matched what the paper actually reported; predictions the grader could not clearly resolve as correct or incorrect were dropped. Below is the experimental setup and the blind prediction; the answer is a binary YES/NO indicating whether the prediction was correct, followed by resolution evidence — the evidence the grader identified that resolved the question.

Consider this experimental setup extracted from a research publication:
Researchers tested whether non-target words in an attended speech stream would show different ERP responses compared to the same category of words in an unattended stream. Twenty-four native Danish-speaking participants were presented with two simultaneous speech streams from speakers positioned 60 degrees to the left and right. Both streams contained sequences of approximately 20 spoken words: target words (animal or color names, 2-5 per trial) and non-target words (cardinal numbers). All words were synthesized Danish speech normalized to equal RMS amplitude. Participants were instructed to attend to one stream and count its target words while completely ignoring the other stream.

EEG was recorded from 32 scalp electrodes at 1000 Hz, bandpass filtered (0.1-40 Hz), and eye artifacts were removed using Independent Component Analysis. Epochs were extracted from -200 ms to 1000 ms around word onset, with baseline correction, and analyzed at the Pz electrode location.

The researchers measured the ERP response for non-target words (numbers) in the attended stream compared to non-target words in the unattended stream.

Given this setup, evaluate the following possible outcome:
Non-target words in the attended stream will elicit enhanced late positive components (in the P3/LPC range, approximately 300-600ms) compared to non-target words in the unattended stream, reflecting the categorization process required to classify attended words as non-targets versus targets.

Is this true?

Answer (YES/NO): NO